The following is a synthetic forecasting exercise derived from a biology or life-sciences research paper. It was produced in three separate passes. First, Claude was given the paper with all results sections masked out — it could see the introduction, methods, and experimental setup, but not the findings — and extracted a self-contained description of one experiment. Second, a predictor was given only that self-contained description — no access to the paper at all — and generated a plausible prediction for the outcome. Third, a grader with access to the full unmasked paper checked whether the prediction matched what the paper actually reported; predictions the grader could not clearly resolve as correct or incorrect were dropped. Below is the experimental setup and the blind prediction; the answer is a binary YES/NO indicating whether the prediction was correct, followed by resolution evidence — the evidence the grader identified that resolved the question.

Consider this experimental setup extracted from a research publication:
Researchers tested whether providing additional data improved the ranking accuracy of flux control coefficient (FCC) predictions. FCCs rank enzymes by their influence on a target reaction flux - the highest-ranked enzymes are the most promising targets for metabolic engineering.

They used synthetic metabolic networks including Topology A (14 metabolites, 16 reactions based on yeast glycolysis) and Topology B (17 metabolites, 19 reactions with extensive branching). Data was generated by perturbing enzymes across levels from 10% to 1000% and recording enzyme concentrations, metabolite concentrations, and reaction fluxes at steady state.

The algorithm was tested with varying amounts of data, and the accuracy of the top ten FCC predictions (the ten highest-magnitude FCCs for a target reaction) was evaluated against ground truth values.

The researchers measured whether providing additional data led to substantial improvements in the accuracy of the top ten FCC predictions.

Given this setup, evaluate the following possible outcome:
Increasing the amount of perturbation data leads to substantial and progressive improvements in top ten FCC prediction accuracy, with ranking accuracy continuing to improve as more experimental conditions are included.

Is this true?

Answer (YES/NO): NO